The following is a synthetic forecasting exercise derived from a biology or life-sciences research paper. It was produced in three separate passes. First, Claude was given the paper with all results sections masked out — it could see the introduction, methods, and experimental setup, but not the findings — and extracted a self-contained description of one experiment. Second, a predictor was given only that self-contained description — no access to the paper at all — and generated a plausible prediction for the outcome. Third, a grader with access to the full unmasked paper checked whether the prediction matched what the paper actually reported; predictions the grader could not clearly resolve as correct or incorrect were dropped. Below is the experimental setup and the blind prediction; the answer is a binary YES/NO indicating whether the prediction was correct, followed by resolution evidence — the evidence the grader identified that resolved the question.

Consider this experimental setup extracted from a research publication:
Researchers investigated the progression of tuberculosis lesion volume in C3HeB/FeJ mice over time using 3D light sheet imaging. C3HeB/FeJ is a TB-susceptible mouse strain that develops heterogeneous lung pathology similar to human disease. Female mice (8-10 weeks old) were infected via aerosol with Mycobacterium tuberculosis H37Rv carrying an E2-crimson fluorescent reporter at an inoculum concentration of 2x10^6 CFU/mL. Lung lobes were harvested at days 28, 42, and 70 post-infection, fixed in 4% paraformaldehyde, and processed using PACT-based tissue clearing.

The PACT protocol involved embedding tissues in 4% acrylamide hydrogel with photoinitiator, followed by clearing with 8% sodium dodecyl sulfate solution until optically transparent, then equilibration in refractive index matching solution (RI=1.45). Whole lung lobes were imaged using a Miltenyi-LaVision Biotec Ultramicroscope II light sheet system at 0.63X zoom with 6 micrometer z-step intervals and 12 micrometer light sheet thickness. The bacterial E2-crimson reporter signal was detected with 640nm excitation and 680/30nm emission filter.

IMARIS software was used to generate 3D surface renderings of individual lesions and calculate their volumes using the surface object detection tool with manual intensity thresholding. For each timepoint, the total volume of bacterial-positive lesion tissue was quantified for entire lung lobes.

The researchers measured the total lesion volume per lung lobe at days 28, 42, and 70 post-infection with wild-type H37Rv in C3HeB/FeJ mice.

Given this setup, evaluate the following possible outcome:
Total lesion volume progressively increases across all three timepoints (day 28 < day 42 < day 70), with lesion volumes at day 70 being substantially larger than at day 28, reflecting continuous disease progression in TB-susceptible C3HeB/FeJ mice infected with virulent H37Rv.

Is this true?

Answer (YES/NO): YES